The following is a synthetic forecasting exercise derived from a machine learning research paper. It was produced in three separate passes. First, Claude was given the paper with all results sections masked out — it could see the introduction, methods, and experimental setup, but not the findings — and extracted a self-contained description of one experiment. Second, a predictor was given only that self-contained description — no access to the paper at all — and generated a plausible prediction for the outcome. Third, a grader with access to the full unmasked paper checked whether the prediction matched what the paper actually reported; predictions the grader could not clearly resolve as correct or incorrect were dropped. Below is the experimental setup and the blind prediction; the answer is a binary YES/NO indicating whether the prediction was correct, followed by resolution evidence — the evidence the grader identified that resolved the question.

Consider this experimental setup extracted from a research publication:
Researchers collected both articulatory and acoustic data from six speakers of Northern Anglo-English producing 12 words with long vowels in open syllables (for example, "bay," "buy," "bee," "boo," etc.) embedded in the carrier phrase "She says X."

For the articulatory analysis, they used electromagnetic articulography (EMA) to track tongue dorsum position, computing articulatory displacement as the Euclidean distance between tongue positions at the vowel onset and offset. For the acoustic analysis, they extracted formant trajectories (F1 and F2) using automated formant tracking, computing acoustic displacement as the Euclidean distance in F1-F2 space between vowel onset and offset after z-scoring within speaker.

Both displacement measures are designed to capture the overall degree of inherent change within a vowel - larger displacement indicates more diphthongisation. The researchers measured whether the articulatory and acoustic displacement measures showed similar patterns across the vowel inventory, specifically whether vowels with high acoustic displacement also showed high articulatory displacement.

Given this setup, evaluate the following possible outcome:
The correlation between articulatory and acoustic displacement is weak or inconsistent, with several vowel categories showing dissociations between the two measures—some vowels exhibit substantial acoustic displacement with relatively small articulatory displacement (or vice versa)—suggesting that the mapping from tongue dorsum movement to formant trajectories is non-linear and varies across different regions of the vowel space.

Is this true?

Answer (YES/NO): NO